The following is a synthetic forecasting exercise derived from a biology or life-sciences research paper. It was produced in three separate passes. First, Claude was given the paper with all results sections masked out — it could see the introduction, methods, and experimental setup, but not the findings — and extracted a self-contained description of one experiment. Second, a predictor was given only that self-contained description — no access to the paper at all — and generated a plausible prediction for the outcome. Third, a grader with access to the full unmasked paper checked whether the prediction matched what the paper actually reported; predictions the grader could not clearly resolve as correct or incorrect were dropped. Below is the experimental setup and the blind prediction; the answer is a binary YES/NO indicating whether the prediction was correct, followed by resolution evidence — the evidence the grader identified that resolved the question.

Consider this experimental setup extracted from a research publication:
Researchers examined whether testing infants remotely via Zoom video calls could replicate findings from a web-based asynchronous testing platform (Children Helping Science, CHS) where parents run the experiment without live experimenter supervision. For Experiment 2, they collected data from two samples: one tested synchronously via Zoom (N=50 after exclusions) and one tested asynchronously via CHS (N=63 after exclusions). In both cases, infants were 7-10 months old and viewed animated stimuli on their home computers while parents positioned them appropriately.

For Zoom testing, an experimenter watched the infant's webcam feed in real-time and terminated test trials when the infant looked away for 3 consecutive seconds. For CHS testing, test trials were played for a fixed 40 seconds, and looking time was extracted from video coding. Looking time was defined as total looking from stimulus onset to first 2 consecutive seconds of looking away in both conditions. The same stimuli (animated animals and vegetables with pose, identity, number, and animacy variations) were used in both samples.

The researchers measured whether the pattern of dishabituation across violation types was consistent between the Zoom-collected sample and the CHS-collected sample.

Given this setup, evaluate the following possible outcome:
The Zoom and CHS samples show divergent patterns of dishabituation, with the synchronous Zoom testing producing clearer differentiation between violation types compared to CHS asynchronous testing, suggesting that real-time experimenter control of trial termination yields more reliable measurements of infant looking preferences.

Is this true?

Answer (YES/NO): NO